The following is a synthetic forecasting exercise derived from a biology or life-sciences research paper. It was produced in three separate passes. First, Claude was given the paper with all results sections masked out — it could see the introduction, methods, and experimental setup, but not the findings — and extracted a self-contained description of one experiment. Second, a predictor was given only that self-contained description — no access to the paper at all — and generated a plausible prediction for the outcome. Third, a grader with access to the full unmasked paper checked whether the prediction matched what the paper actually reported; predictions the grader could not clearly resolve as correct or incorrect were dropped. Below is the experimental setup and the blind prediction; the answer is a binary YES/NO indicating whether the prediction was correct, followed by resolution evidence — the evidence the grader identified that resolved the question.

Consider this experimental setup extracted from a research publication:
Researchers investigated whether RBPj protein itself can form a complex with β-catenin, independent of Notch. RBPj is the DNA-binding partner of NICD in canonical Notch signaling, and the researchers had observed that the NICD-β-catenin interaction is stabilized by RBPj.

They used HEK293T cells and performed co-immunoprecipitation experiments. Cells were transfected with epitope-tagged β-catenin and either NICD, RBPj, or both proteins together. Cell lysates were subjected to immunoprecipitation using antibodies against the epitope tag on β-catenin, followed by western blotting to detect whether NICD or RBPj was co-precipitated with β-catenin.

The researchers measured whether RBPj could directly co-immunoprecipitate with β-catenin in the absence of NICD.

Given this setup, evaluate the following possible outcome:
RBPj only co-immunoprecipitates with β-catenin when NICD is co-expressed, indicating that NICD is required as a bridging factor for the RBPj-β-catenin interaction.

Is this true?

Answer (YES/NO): YES